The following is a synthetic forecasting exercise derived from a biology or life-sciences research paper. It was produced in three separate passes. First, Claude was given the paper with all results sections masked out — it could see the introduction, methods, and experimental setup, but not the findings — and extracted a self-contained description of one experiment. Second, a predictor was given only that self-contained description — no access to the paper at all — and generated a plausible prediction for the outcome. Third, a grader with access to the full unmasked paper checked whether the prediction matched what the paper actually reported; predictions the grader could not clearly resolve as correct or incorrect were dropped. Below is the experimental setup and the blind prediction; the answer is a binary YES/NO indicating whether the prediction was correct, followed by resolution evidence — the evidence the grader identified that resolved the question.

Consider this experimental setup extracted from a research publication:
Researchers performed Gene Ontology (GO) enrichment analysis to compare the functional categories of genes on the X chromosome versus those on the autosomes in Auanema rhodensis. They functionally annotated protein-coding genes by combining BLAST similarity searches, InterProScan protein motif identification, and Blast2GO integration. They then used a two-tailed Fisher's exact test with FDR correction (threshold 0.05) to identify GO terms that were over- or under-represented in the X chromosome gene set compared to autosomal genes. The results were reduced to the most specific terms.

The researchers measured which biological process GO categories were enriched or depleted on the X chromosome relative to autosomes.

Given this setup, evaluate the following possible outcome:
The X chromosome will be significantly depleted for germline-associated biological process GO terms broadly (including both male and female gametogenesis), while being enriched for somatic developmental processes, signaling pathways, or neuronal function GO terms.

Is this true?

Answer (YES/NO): NO